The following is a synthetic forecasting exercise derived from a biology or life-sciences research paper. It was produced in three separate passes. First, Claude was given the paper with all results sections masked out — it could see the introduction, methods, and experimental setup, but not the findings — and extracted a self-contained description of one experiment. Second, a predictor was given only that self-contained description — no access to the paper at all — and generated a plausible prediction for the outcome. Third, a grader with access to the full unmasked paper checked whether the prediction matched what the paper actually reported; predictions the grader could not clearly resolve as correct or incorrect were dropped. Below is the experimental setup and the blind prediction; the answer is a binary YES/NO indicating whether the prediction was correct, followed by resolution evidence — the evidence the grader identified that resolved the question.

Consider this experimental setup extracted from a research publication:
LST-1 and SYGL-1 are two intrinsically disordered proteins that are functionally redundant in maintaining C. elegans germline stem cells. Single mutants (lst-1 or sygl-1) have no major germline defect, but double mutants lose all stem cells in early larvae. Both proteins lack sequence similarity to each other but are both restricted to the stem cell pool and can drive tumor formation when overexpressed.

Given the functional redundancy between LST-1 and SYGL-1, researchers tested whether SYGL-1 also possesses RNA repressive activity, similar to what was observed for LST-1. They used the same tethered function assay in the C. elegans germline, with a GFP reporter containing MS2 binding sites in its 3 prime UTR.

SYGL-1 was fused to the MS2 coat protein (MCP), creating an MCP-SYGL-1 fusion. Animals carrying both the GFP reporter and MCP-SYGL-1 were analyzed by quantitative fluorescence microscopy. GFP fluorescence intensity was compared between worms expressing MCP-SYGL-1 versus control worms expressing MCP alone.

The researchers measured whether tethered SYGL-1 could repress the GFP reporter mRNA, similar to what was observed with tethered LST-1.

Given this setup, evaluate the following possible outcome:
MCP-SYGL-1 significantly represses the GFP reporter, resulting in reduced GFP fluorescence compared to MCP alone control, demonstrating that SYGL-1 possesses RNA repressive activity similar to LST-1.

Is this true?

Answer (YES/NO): YES